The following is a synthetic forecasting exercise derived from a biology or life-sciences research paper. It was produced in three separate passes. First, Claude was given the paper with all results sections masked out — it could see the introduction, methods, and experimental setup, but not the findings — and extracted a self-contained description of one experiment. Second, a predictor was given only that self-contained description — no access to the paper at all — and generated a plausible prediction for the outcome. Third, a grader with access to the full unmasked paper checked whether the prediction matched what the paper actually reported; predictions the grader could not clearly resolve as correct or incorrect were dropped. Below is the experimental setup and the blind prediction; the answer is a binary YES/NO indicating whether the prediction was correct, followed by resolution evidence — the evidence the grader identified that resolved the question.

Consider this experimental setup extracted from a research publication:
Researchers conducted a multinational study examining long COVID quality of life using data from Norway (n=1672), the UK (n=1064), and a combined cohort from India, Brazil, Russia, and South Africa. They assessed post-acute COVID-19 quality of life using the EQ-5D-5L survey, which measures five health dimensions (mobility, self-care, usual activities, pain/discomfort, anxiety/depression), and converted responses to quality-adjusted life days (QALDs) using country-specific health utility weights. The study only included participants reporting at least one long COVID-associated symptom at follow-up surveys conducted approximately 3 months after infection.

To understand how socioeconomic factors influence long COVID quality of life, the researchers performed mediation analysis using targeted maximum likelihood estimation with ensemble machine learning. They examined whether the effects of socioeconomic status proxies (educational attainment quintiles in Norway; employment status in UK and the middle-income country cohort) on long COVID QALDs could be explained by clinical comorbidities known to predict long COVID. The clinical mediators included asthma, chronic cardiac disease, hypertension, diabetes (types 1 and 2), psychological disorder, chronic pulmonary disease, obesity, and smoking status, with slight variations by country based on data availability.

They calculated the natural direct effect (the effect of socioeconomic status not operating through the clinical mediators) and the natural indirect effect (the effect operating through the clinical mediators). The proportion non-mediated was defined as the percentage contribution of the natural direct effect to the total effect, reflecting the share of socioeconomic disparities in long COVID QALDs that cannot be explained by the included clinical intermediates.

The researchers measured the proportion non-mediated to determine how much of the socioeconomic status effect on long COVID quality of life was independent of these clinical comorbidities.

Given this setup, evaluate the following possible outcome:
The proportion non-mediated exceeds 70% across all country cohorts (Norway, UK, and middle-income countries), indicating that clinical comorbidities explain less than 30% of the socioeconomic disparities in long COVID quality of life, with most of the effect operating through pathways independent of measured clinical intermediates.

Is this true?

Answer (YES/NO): YES